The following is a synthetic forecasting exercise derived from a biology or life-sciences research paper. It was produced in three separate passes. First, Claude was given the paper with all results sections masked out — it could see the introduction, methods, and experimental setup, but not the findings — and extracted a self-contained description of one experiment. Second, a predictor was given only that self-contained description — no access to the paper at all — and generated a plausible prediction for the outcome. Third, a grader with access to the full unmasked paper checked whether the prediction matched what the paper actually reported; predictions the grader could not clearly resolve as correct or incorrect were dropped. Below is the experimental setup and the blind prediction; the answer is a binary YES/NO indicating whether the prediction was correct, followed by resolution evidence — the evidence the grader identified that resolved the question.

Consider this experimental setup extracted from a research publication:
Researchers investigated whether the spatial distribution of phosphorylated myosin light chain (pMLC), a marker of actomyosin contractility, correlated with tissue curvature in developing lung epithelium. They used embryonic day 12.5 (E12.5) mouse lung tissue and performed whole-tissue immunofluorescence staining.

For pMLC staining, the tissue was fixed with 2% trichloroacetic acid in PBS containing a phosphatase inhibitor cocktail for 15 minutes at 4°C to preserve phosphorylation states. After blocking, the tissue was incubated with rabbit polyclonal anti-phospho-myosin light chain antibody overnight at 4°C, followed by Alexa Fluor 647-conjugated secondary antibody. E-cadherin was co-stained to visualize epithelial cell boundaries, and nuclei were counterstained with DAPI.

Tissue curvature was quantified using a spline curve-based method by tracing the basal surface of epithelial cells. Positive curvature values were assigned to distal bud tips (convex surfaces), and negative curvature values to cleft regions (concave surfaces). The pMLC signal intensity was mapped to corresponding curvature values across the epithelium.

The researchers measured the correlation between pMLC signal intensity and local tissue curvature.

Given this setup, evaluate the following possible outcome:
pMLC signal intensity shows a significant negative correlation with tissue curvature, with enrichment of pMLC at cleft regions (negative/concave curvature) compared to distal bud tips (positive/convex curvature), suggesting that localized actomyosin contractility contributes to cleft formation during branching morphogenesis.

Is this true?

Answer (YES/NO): NO